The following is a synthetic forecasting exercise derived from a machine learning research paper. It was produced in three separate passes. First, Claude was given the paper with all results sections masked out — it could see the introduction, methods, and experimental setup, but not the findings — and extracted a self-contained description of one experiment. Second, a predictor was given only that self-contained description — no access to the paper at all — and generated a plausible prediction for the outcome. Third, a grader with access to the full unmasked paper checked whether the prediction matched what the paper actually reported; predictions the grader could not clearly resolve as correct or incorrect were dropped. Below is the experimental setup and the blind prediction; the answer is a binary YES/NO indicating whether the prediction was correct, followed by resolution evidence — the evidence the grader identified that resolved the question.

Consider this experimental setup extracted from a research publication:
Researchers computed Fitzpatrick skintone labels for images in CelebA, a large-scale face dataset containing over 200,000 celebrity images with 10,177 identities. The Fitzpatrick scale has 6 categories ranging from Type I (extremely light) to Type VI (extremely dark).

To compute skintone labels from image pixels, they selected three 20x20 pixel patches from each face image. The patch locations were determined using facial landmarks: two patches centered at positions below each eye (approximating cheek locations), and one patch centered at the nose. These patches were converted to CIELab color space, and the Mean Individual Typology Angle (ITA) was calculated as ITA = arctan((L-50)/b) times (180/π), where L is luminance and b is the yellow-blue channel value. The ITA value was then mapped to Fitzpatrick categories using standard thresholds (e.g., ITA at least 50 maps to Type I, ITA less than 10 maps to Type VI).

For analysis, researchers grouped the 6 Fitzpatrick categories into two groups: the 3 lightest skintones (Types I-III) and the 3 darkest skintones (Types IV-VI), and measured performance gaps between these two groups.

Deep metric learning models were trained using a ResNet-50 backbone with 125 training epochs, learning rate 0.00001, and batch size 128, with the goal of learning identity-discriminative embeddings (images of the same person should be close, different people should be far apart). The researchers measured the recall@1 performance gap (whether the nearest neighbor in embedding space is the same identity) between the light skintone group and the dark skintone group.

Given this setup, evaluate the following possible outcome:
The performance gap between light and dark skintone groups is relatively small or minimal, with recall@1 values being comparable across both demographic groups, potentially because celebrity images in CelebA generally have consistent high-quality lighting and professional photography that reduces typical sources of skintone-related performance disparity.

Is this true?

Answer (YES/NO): NO